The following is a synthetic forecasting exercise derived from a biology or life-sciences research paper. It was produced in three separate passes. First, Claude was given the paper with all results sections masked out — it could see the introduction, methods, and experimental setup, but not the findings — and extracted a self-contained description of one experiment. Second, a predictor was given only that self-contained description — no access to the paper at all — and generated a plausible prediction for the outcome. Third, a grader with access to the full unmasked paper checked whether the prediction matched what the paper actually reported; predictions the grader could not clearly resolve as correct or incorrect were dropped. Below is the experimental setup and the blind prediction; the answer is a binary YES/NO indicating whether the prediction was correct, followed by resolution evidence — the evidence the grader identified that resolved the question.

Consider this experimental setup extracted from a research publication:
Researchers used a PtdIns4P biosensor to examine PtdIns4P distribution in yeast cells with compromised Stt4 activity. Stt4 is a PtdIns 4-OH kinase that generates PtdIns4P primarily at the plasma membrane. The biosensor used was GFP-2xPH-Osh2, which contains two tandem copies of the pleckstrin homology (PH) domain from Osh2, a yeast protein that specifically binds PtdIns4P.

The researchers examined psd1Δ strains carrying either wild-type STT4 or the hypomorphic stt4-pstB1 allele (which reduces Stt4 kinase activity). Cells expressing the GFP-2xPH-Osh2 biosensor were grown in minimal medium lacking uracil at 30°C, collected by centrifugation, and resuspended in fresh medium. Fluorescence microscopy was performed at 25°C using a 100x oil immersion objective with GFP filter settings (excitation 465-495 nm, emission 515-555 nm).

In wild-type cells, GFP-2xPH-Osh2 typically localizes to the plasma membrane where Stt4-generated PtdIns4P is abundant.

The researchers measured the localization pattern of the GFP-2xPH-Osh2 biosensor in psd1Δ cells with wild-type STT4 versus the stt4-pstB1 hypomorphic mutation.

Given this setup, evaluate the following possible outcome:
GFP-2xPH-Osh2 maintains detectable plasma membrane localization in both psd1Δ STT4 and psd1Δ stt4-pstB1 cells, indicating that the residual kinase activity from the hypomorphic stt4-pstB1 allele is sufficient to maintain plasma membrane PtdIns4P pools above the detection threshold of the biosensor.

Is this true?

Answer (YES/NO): NO